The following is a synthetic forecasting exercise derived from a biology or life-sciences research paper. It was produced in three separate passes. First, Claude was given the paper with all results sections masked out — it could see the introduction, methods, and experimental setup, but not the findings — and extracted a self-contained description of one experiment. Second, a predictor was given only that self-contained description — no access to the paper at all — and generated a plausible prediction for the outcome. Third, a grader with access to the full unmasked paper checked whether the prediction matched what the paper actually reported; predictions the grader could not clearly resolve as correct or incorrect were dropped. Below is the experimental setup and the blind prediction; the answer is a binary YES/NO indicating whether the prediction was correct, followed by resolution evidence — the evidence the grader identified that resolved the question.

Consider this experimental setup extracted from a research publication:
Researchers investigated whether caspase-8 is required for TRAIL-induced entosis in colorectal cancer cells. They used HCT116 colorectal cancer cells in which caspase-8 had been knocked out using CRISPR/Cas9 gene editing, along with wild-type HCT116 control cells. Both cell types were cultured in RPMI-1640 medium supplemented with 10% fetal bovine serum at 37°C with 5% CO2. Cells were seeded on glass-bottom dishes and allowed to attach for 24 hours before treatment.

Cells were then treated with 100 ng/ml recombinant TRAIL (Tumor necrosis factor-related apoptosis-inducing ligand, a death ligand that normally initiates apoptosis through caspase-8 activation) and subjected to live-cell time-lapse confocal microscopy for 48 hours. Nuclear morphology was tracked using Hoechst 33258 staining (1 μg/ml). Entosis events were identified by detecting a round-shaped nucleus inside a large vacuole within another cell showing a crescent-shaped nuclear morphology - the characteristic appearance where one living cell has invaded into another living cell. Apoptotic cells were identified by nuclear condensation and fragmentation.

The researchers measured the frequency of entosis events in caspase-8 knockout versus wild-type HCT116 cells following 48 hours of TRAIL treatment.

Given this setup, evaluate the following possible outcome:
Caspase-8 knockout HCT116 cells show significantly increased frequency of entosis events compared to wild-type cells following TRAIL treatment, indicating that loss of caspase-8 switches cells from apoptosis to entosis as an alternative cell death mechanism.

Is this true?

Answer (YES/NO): NO